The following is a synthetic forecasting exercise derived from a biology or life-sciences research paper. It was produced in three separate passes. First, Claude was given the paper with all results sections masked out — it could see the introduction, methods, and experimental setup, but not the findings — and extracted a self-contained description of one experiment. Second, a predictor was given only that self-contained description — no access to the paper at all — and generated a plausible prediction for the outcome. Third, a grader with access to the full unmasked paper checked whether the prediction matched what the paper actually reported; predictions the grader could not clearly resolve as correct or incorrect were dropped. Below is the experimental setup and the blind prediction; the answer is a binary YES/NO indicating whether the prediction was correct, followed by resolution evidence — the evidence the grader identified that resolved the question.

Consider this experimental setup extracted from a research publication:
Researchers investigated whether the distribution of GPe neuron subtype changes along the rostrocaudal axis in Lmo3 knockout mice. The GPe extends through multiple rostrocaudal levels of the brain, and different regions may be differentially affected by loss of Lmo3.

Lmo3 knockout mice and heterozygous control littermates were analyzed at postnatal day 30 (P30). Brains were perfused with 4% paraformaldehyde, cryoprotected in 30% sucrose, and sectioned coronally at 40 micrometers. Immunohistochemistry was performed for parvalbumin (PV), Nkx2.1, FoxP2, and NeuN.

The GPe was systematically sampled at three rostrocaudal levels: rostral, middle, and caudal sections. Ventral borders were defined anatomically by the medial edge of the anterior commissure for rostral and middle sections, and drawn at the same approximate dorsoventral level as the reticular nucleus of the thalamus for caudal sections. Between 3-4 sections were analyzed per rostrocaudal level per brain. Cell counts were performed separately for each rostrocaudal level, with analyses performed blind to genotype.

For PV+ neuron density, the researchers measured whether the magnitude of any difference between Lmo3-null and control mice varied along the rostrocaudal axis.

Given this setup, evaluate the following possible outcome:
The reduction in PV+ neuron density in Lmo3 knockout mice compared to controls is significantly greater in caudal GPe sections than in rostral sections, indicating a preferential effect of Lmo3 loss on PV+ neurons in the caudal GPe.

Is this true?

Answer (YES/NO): NO